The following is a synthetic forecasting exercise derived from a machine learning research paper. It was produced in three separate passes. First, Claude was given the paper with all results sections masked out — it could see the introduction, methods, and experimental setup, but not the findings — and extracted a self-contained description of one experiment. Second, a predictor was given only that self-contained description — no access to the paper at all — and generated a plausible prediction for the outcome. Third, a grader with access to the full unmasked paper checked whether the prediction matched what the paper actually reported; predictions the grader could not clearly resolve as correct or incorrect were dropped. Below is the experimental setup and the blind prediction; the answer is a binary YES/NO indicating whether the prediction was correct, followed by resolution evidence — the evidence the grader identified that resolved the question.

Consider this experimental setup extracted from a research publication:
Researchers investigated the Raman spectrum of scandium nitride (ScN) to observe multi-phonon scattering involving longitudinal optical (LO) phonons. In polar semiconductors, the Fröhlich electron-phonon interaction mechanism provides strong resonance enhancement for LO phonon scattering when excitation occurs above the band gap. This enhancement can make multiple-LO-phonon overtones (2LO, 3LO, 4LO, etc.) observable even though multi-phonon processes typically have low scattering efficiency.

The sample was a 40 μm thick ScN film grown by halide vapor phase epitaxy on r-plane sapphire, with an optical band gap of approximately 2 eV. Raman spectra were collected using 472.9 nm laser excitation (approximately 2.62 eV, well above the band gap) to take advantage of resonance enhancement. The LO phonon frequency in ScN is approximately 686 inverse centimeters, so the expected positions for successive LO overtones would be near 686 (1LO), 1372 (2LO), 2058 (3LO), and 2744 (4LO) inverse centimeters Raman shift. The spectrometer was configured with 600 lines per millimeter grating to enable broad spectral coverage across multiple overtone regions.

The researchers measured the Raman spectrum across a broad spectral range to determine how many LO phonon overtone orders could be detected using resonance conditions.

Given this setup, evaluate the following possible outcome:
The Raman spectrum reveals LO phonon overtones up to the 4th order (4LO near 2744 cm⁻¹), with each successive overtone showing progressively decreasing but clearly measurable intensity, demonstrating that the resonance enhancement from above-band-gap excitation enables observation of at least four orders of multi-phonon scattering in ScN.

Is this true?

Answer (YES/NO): NO